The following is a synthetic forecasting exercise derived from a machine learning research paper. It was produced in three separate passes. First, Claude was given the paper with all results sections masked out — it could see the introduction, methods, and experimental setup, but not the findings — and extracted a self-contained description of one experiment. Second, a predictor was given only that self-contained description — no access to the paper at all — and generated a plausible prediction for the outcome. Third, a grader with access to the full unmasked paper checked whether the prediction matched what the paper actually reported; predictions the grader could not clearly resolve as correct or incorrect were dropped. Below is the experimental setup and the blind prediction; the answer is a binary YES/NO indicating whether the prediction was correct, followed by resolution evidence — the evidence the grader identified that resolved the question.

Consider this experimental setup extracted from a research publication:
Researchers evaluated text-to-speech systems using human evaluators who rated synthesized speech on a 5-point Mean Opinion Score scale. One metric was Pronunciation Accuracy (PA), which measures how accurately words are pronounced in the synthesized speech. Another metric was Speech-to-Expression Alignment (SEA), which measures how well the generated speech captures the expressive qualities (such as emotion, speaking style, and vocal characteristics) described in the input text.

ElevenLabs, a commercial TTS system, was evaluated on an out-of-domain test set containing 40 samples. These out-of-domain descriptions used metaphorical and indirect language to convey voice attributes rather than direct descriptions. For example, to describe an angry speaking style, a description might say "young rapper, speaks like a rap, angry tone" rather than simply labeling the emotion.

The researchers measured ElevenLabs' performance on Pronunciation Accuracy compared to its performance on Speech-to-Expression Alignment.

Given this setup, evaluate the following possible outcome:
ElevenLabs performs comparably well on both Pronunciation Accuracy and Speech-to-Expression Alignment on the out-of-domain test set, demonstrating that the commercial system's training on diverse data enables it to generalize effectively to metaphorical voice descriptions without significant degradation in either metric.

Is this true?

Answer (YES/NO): NO